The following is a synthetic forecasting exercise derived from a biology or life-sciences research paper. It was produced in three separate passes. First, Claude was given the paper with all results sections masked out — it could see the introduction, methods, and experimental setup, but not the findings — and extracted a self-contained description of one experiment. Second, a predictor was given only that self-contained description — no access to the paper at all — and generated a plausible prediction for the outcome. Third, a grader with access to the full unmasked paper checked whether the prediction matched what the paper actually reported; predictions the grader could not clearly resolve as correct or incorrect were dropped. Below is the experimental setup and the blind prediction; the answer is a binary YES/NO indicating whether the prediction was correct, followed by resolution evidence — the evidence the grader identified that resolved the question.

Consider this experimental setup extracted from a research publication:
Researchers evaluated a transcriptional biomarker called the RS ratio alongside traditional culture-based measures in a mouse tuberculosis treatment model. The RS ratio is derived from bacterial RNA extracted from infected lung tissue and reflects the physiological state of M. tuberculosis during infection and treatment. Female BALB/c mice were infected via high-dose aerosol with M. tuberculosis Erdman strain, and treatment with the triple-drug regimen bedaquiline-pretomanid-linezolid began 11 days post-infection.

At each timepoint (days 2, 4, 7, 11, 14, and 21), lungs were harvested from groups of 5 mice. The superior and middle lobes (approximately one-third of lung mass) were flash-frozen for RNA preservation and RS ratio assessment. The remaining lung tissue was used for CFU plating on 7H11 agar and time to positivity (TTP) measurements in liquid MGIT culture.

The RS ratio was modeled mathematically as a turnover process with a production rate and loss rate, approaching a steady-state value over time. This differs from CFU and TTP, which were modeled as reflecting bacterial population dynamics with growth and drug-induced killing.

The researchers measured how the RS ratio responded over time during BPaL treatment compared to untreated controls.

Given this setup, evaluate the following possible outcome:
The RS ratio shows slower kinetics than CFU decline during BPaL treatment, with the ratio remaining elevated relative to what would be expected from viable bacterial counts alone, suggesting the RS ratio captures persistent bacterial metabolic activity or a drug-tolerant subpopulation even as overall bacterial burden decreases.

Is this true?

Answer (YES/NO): NO